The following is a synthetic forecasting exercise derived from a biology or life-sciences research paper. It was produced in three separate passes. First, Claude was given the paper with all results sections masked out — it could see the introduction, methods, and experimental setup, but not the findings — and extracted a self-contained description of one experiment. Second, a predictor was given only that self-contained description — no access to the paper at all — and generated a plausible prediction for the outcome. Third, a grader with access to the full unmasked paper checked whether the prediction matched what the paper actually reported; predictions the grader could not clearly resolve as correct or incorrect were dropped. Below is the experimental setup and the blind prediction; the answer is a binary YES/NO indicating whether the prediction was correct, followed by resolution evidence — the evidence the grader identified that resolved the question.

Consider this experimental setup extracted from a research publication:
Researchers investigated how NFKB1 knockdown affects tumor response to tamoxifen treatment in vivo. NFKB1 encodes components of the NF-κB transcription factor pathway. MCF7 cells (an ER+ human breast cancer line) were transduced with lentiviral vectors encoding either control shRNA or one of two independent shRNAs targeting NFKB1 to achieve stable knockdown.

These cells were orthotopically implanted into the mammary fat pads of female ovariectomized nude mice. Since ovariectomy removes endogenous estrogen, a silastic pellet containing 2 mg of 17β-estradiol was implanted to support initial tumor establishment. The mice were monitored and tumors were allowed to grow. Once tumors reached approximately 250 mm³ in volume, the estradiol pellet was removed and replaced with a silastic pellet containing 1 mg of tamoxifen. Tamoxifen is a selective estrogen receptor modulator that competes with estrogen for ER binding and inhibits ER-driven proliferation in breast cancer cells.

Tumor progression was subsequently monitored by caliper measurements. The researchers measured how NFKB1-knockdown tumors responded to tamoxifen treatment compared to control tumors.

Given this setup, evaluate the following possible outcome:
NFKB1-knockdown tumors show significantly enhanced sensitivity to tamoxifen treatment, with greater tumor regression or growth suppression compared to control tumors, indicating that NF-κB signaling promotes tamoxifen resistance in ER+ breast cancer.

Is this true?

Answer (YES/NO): NO